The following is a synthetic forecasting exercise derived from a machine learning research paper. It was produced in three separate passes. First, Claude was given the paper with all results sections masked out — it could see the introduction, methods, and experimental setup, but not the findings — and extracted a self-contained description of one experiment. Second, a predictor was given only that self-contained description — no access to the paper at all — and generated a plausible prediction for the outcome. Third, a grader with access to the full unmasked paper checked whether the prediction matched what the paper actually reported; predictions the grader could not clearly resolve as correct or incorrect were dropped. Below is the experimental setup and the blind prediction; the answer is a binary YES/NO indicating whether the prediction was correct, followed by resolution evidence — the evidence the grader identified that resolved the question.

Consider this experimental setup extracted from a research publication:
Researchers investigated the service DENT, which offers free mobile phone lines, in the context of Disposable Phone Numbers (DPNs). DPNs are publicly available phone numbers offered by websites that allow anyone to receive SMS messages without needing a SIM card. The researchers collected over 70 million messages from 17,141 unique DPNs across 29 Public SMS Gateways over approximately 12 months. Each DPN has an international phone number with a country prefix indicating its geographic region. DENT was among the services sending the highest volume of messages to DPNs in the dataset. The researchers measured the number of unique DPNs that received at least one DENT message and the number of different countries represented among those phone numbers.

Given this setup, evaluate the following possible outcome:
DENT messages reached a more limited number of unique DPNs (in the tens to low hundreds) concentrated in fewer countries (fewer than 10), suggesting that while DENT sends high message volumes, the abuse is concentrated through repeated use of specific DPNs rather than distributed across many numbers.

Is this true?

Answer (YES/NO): NO